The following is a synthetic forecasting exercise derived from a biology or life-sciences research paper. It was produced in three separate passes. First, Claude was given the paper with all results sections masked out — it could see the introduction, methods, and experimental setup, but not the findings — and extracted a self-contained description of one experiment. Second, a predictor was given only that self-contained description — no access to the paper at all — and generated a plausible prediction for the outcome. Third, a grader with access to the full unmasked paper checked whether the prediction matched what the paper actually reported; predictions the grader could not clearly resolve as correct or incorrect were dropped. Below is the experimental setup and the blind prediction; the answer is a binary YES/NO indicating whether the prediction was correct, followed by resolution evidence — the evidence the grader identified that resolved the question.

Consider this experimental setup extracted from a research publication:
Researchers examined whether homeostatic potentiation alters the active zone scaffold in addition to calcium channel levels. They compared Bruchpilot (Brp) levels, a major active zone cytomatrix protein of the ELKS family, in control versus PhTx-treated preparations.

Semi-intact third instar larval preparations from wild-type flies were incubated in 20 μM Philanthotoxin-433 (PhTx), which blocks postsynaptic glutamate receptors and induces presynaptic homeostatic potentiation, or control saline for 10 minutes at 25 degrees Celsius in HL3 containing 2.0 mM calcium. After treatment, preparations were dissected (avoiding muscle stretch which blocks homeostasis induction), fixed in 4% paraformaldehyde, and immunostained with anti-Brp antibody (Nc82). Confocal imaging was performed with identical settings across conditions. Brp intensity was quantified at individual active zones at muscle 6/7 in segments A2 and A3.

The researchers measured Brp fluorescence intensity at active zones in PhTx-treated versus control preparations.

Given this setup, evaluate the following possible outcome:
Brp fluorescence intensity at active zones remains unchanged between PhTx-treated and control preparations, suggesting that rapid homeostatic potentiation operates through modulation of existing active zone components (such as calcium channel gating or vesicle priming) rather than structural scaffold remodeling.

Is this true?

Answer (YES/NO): NO